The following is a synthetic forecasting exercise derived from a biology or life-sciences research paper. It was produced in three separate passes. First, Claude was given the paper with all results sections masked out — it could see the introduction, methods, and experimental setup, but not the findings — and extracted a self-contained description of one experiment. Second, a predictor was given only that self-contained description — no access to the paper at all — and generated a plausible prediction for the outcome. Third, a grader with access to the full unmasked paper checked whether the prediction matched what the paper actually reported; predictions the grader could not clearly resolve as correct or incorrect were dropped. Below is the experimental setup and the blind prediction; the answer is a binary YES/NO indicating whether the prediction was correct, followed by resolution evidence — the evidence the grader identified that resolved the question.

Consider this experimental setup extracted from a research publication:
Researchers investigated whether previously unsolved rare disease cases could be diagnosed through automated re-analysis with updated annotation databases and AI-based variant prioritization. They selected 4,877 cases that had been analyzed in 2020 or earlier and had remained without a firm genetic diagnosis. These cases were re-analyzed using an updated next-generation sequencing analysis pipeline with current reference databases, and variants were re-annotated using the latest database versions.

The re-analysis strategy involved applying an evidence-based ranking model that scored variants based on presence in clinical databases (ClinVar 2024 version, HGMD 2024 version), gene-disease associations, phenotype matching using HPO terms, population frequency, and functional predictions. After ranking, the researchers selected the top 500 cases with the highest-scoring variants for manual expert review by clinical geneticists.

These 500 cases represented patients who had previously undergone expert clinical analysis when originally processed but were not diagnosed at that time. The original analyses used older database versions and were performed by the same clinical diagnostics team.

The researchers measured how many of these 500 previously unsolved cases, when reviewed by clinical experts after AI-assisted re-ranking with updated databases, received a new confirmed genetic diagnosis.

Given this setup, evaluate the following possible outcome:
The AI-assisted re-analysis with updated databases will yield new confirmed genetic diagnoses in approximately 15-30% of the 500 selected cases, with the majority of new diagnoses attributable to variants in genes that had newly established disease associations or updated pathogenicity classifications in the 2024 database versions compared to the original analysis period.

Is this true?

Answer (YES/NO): NO